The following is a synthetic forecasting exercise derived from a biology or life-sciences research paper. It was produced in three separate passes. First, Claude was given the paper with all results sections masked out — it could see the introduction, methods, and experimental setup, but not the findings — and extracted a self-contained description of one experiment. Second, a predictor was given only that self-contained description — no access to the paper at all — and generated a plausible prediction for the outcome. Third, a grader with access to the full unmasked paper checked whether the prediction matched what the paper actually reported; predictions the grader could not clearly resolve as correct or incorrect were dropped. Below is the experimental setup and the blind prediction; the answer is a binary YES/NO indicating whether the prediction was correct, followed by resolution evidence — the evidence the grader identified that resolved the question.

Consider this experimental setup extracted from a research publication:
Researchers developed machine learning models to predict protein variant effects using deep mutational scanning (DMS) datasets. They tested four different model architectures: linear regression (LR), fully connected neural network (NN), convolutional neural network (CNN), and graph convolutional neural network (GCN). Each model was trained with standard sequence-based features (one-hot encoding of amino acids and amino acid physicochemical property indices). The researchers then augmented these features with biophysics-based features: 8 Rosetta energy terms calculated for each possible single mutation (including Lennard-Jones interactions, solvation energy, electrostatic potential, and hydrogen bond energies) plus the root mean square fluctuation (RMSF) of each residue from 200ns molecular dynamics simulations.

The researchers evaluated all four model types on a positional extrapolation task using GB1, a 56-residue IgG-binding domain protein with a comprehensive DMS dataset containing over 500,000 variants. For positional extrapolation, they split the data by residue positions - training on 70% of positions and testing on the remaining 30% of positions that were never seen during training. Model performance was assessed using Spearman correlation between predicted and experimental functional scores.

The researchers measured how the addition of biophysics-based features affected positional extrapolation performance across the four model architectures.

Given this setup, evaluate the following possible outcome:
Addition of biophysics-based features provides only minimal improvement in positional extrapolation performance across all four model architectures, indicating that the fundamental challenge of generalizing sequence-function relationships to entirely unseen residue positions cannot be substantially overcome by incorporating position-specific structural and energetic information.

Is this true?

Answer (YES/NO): NO